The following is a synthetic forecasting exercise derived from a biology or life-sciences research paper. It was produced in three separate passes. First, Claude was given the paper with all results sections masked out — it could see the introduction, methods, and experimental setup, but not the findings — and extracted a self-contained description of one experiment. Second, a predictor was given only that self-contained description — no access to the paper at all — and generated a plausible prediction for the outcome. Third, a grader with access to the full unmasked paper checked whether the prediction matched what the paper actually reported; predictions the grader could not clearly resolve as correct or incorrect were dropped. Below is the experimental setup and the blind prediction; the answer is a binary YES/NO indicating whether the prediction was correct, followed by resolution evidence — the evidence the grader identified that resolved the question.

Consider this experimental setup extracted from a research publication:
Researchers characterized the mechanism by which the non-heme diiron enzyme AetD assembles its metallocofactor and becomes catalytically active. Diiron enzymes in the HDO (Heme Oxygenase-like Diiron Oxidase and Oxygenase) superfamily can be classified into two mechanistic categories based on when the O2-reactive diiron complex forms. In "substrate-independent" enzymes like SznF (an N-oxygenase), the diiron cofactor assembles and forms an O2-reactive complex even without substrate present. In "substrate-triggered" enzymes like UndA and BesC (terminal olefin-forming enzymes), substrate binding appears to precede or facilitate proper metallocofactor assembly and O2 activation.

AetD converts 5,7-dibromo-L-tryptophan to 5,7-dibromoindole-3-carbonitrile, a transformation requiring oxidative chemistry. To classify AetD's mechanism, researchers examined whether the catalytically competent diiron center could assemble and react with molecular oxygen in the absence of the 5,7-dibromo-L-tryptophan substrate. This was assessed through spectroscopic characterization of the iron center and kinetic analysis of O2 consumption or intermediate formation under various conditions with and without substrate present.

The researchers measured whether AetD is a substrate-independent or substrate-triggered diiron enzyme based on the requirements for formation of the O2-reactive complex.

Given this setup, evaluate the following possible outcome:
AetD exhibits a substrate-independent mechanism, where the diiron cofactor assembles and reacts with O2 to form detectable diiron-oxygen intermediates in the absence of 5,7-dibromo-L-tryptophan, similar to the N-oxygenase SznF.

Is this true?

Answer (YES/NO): NO